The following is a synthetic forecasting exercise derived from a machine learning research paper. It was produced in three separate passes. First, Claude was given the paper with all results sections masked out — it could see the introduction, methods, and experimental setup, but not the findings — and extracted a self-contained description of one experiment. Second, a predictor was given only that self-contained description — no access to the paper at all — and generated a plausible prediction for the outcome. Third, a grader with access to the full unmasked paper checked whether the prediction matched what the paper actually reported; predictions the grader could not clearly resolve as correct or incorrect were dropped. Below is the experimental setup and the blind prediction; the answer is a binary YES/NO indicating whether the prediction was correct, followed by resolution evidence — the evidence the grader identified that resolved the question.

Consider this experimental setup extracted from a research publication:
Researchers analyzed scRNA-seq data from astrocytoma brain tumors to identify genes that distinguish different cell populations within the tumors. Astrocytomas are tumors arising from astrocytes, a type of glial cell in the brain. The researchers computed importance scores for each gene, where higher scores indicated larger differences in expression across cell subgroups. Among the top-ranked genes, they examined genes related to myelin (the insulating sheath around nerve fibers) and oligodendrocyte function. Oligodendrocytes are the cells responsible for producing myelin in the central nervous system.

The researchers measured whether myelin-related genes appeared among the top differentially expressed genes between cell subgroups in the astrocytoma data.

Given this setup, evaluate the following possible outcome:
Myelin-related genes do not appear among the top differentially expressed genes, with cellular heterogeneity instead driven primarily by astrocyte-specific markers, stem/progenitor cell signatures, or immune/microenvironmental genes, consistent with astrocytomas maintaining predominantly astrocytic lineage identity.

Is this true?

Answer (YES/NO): NO